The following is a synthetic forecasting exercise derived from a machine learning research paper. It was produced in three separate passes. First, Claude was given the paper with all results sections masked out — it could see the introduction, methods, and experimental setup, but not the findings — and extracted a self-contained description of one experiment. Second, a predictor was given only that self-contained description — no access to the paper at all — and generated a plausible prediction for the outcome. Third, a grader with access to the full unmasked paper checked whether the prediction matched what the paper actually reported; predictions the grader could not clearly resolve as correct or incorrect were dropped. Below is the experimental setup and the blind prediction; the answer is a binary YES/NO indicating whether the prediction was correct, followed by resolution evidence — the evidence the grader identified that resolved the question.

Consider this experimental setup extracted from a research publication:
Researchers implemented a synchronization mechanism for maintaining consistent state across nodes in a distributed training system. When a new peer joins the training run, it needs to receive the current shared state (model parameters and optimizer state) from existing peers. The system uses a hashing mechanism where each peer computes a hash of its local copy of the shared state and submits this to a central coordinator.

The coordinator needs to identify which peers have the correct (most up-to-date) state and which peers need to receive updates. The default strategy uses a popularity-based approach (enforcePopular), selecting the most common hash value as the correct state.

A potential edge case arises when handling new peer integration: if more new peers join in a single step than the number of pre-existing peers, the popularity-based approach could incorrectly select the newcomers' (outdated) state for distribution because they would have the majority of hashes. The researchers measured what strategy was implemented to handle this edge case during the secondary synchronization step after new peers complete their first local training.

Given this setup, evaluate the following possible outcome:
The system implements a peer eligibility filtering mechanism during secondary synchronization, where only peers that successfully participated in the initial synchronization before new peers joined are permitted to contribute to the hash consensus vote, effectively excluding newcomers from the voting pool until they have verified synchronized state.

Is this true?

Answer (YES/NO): NO